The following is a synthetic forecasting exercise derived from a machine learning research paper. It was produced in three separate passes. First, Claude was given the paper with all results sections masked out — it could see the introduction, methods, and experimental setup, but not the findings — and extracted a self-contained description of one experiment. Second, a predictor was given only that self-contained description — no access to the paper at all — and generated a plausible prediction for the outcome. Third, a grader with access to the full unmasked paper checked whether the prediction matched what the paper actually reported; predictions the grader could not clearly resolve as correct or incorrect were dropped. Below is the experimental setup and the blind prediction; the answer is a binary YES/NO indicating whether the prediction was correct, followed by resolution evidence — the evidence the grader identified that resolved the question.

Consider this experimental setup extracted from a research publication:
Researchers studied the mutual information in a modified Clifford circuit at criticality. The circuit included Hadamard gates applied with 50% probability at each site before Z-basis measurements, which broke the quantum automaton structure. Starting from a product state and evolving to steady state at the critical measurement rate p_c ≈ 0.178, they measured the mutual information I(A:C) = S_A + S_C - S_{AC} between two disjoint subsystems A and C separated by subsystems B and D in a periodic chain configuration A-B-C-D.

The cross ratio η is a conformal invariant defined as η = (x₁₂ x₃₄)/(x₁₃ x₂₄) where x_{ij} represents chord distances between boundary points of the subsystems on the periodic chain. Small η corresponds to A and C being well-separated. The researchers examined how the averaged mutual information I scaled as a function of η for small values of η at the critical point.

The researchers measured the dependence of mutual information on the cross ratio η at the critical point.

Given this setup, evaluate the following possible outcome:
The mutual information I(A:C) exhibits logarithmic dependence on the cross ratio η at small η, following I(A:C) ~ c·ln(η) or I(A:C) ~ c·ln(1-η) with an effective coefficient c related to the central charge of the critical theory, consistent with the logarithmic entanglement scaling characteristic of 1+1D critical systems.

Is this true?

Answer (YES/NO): NO